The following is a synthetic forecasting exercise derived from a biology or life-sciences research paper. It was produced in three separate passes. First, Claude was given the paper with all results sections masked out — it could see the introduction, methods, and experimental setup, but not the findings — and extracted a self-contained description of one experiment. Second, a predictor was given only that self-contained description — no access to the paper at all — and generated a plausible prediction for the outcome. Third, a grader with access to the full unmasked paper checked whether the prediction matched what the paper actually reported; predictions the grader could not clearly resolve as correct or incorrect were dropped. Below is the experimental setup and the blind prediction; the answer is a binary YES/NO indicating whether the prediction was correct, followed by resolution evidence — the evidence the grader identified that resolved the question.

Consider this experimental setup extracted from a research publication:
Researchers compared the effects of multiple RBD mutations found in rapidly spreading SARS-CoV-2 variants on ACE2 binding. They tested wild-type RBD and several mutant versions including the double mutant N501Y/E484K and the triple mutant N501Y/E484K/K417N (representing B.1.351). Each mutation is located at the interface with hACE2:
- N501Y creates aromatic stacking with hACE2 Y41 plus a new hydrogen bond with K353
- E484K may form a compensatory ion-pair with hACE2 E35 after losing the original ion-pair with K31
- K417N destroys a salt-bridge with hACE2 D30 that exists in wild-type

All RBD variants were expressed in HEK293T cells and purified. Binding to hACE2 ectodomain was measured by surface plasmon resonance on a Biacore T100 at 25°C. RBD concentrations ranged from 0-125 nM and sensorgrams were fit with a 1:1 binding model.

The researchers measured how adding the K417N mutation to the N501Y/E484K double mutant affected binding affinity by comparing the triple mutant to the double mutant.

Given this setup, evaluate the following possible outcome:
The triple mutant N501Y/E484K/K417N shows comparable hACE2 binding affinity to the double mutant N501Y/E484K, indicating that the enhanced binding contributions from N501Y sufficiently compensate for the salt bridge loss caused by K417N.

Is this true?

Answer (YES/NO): NO